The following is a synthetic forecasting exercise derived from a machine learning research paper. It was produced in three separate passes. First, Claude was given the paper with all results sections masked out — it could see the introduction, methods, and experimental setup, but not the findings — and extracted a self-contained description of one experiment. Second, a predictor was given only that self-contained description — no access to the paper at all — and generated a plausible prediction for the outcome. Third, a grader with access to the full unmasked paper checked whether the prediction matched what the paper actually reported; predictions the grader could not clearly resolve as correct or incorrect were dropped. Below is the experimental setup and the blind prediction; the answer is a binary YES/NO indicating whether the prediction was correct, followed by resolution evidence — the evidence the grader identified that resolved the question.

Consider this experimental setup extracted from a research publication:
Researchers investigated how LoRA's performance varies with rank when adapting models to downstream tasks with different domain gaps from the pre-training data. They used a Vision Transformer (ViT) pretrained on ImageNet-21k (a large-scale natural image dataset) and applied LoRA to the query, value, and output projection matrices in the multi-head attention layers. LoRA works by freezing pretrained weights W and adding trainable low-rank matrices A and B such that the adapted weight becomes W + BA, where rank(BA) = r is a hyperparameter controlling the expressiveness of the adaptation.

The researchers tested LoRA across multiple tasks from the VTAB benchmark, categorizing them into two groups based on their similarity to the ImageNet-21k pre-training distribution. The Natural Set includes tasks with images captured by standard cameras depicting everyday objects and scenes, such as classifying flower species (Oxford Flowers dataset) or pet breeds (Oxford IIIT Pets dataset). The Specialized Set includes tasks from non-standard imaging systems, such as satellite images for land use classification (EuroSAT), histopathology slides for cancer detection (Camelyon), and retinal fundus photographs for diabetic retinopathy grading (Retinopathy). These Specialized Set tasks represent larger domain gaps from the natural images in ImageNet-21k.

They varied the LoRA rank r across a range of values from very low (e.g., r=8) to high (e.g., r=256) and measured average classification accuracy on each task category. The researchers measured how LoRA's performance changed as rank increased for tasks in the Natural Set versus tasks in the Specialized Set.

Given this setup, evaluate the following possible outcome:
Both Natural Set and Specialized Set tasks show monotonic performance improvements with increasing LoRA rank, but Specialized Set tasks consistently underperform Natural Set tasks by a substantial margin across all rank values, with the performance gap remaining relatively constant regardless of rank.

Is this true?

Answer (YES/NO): NO